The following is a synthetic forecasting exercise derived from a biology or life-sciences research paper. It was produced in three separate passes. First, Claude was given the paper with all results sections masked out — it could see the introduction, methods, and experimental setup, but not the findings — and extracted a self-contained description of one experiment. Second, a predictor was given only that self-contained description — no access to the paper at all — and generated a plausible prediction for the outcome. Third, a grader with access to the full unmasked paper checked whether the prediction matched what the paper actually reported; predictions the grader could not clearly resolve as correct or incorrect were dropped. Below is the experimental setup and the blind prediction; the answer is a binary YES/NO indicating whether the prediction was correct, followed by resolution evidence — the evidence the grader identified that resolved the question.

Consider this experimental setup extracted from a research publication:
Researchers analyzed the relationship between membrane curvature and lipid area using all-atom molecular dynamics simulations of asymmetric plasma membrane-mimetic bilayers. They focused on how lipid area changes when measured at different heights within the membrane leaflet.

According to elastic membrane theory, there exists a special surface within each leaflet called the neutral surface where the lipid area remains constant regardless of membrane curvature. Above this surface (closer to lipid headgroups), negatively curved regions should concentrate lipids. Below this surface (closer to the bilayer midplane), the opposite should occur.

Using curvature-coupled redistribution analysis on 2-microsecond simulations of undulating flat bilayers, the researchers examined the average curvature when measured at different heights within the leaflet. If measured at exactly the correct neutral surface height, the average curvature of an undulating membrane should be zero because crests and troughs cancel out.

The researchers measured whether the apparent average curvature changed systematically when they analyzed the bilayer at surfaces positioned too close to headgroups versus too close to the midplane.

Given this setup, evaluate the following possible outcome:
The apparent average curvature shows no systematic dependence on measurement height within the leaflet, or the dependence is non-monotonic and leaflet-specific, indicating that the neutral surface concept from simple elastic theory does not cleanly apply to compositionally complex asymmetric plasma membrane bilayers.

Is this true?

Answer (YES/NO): NO